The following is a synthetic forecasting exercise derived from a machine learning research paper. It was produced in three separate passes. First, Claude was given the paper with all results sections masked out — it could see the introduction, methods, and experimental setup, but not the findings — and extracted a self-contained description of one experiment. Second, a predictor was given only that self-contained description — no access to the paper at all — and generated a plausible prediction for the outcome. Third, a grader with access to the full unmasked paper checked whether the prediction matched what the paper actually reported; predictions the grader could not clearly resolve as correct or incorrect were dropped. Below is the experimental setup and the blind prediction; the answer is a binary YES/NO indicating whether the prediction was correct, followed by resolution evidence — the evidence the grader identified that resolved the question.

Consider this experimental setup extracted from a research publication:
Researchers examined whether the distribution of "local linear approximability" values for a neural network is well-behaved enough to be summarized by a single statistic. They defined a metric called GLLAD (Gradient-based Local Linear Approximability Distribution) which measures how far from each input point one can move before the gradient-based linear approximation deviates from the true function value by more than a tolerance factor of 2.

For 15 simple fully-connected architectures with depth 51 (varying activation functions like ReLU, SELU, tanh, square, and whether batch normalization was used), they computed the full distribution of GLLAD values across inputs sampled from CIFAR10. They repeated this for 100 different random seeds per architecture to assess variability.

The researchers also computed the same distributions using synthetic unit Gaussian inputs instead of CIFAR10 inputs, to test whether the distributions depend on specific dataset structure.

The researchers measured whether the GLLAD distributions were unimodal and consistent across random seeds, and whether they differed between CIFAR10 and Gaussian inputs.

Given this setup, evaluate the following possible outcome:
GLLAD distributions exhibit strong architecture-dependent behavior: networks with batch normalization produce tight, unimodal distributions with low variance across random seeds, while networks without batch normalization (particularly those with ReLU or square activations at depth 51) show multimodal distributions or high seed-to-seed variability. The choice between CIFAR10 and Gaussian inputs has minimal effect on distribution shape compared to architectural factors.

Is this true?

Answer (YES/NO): NO